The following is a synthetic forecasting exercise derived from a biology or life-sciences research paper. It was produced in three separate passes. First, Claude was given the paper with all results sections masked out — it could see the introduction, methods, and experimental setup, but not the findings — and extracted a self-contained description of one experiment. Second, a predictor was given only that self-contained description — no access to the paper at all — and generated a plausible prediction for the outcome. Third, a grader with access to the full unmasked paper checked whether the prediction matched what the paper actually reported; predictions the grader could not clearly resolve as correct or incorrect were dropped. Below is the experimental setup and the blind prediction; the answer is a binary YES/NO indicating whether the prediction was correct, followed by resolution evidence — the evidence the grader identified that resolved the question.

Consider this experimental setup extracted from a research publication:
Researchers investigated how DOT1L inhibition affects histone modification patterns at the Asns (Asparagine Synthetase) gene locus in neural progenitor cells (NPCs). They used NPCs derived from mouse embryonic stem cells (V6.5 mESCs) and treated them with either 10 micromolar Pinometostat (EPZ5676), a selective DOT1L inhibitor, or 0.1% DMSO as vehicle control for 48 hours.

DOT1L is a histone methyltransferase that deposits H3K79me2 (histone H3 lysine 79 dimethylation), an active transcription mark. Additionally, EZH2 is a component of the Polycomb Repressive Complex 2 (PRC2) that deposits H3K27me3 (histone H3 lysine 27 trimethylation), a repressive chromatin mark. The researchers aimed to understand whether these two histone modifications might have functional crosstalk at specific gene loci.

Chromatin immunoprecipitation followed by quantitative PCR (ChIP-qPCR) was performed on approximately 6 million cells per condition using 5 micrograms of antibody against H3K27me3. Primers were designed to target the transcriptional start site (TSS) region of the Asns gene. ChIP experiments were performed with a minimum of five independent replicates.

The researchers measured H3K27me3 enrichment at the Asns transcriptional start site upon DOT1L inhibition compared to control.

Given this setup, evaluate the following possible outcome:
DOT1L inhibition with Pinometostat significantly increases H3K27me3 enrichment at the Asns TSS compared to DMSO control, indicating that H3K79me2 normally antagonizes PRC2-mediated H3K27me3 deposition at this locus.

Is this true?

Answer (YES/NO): NO